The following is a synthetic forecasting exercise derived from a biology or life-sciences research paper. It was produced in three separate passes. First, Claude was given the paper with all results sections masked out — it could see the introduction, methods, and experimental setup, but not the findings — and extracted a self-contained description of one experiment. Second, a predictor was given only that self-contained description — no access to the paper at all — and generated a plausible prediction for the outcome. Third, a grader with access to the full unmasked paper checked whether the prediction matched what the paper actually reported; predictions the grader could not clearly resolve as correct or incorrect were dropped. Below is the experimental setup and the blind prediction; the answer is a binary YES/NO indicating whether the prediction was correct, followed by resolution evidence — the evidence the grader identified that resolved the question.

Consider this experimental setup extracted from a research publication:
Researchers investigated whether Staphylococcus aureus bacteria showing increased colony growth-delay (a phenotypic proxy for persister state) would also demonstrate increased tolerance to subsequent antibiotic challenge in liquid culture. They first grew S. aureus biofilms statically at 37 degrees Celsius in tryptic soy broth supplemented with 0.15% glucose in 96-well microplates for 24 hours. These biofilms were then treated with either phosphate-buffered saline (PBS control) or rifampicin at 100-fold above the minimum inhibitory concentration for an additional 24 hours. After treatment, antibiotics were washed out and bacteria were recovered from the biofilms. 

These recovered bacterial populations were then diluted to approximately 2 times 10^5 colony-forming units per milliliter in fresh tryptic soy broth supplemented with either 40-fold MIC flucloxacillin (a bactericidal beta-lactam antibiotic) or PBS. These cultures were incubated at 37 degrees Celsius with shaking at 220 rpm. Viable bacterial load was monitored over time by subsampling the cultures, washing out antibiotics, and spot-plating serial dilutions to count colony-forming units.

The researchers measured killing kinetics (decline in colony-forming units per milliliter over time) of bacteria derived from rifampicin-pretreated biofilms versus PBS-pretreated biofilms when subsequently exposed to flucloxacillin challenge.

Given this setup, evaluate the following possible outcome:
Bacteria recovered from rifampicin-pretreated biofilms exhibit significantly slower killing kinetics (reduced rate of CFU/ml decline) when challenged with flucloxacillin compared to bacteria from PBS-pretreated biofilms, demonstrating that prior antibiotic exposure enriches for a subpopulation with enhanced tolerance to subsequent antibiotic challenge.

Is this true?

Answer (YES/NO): YES